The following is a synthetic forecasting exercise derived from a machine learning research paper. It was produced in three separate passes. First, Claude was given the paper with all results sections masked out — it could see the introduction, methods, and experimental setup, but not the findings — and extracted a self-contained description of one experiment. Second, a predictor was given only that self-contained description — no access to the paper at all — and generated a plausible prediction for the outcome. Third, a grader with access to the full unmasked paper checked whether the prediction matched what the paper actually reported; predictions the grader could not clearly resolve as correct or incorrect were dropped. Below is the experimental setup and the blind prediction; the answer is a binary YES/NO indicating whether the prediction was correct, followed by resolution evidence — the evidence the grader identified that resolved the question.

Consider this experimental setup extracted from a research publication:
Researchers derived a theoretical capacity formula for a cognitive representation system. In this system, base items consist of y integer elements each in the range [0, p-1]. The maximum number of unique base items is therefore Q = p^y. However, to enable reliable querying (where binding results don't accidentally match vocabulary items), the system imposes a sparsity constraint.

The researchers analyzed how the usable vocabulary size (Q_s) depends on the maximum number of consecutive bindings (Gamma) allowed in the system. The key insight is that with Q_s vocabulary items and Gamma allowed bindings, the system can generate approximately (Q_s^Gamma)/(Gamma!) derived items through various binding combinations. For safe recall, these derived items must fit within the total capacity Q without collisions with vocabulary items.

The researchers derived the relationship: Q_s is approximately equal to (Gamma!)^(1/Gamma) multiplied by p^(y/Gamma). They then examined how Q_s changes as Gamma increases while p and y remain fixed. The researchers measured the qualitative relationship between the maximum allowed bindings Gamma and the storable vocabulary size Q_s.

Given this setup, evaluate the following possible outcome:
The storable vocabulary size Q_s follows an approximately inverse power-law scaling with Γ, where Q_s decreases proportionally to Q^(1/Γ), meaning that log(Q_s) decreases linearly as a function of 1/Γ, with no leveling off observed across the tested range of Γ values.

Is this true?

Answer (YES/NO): NO